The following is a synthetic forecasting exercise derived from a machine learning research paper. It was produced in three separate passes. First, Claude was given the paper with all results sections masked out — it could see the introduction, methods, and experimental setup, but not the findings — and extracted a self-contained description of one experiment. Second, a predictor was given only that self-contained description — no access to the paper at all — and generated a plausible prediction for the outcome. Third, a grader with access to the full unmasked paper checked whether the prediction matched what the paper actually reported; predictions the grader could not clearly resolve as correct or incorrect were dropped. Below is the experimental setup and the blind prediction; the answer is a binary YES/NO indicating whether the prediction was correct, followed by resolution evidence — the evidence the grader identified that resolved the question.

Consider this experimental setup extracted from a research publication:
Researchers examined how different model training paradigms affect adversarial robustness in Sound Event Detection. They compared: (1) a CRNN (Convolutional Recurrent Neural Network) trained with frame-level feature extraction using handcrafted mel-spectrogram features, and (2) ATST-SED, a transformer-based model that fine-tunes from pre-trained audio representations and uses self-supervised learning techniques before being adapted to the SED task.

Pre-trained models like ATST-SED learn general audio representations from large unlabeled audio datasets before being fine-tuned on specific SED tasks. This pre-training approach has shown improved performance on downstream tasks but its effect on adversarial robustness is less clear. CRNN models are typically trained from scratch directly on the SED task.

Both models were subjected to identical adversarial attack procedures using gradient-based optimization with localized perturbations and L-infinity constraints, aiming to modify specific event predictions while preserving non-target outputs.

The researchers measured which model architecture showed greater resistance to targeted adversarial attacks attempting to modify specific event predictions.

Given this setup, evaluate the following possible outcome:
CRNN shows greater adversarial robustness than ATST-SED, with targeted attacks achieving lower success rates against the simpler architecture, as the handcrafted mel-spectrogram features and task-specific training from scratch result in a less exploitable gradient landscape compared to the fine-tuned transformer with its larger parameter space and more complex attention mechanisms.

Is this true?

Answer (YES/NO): NO